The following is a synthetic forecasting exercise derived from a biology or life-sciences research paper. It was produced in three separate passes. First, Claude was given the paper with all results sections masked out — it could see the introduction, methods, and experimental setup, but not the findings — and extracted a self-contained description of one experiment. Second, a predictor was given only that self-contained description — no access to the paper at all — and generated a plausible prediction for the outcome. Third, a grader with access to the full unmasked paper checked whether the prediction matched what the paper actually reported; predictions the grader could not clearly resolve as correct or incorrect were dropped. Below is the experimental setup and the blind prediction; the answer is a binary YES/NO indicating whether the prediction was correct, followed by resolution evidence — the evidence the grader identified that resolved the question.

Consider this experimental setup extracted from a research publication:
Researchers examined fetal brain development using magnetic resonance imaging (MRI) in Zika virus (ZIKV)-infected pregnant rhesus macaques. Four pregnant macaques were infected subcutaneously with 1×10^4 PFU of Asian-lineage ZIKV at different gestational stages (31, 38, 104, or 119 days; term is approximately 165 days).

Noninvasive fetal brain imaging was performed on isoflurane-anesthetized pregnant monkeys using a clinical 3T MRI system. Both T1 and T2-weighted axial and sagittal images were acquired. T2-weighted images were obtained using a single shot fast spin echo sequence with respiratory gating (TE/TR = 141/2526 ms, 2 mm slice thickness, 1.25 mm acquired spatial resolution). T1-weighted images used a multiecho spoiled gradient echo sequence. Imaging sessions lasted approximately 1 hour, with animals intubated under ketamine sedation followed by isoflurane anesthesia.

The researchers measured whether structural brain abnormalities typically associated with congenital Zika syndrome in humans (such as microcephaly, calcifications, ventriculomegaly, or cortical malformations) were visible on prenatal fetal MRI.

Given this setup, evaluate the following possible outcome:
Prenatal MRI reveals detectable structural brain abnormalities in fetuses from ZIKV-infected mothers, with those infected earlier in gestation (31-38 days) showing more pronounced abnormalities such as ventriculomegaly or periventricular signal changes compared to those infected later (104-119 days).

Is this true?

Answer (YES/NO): NO